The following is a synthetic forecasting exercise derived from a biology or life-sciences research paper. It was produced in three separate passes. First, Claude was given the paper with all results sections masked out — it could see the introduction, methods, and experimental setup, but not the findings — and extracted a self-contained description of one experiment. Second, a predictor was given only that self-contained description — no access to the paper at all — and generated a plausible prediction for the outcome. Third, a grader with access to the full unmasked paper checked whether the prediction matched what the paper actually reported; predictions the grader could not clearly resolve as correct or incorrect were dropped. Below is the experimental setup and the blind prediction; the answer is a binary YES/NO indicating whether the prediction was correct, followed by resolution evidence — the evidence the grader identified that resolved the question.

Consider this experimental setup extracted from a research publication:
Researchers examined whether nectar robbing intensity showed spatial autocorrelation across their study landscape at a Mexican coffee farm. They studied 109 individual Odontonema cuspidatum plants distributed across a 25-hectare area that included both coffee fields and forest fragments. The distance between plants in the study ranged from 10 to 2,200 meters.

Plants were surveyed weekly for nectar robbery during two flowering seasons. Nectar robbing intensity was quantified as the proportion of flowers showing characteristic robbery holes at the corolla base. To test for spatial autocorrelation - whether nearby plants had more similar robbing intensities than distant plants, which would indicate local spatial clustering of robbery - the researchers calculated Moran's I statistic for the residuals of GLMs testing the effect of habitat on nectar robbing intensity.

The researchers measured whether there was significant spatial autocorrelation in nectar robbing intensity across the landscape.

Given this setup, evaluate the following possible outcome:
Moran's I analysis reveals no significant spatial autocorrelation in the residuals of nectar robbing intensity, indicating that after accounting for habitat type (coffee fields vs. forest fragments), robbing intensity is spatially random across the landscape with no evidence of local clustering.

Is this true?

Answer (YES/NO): YES